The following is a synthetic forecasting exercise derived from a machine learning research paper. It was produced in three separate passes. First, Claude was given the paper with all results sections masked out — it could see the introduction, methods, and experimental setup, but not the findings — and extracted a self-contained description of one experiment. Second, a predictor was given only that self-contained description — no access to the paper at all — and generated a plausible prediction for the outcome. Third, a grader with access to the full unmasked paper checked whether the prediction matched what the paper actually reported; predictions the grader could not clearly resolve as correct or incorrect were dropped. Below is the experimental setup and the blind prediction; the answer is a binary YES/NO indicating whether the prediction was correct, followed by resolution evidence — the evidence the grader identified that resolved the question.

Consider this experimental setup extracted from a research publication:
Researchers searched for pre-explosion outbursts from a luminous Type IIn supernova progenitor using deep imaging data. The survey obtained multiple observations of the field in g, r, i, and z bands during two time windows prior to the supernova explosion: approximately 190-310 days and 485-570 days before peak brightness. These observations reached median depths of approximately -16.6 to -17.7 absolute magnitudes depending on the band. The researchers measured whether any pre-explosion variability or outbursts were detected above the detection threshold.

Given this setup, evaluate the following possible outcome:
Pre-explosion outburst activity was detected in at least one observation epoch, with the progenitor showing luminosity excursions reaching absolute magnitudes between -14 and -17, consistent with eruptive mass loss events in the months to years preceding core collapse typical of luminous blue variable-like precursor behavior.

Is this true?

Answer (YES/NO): NO